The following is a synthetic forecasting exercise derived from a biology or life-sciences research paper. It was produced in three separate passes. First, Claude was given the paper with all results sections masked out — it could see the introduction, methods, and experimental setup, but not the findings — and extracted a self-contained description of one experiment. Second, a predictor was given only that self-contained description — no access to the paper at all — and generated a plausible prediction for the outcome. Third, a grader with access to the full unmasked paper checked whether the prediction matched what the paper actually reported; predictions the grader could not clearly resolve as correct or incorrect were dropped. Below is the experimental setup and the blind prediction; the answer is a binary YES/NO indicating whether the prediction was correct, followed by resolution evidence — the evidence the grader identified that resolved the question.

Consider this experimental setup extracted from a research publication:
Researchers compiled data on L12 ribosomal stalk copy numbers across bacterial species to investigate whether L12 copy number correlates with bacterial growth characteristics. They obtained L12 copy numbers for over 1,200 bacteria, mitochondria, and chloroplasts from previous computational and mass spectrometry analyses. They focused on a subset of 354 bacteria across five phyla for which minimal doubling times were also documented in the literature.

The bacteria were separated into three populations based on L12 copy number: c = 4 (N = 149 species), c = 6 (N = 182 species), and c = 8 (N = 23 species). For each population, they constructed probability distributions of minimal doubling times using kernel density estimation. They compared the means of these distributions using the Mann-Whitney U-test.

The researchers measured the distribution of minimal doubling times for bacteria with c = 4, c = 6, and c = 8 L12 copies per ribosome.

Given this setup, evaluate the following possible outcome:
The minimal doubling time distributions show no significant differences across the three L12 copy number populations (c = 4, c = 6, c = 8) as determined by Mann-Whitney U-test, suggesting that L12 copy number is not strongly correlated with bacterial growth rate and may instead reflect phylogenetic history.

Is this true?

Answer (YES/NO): NO